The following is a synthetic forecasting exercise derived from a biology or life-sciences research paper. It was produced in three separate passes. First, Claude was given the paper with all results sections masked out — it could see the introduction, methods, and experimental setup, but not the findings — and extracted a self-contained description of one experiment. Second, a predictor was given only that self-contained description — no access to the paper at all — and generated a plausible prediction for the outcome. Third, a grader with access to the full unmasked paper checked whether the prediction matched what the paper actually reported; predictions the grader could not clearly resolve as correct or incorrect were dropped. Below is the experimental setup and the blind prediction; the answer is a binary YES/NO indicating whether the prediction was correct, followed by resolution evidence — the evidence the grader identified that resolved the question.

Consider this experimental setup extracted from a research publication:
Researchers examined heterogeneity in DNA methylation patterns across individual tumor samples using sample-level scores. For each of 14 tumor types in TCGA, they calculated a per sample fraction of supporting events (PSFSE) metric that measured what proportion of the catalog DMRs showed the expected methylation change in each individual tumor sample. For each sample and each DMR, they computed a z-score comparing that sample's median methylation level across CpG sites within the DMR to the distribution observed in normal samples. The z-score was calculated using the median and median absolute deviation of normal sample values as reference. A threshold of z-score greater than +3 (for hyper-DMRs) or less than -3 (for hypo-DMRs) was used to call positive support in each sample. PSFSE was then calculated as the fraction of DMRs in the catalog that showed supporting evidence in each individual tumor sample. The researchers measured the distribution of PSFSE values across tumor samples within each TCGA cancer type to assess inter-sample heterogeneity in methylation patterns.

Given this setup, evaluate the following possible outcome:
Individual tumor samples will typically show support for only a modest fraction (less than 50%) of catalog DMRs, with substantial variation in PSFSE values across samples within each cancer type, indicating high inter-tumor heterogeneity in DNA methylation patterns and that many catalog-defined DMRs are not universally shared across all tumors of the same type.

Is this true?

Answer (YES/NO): NO